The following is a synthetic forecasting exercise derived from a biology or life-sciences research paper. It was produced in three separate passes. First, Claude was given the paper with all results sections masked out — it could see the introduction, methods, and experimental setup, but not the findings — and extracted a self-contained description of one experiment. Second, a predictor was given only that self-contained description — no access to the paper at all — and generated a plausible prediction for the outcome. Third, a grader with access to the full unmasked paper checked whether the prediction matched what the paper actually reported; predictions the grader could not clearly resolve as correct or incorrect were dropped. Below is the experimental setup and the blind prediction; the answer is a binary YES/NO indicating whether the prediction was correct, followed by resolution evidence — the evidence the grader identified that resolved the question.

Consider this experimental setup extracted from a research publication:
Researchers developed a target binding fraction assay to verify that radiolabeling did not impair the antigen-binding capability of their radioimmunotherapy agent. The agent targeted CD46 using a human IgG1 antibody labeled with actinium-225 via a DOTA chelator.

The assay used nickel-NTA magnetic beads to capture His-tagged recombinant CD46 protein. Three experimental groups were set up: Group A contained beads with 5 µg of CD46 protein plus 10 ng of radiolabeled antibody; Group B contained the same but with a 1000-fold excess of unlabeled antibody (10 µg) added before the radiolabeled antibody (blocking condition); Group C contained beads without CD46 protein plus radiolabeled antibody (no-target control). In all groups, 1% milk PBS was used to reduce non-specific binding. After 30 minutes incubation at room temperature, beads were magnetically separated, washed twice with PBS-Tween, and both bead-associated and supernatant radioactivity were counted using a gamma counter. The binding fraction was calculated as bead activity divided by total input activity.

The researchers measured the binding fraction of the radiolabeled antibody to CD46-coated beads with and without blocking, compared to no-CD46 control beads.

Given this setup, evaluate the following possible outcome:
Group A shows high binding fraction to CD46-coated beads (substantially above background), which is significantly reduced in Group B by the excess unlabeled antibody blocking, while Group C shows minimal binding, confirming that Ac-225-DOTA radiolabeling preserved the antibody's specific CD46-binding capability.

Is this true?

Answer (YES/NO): YES